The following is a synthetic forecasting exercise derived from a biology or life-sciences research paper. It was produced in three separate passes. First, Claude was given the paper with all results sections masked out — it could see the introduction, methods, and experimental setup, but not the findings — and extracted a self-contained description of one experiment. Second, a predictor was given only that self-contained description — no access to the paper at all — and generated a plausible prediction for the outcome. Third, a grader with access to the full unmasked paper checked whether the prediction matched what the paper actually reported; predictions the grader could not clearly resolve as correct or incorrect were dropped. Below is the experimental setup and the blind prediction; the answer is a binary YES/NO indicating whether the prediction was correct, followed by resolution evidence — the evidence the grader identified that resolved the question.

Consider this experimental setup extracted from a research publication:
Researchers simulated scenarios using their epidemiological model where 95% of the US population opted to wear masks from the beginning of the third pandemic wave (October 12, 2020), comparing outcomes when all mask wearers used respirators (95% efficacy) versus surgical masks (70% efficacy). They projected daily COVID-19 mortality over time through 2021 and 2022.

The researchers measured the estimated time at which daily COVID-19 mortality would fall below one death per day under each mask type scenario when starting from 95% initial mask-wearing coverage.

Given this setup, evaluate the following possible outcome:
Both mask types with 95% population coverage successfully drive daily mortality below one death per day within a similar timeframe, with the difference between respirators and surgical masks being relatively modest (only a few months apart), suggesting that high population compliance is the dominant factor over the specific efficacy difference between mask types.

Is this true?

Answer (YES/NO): YES